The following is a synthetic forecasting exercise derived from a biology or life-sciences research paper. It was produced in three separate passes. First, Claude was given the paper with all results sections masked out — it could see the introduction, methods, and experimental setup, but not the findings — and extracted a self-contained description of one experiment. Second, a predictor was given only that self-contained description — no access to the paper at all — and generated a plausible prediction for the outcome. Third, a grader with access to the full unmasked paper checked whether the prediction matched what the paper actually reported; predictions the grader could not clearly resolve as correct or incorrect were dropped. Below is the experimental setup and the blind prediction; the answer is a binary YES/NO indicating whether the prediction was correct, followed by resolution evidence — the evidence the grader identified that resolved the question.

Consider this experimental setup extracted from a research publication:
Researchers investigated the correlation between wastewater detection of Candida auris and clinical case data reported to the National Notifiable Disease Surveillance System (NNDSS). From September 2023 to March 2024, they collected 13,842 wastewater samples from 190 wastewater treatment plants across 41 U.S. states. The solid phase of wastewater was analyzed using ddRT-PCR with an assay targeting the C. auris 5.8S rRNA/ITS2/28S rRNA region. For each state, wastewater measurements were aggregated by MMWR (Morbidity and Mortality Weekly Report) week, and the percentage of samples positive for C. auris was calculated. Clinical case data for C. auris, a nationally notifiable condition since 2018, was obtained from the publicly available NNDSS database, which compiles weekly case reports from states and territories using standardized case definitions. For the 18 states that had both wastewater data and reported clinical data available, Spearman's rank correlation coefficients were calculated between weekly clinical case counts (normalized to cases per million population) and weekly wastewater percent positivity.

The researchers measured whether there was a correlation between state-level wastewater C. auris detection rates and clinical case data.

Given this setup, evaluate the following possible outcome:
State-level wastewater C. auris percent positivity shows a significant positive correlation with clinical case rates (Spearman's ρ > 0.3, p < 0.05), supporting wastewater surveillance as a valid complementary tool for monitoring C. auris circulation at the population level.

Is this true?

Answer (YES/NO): NO